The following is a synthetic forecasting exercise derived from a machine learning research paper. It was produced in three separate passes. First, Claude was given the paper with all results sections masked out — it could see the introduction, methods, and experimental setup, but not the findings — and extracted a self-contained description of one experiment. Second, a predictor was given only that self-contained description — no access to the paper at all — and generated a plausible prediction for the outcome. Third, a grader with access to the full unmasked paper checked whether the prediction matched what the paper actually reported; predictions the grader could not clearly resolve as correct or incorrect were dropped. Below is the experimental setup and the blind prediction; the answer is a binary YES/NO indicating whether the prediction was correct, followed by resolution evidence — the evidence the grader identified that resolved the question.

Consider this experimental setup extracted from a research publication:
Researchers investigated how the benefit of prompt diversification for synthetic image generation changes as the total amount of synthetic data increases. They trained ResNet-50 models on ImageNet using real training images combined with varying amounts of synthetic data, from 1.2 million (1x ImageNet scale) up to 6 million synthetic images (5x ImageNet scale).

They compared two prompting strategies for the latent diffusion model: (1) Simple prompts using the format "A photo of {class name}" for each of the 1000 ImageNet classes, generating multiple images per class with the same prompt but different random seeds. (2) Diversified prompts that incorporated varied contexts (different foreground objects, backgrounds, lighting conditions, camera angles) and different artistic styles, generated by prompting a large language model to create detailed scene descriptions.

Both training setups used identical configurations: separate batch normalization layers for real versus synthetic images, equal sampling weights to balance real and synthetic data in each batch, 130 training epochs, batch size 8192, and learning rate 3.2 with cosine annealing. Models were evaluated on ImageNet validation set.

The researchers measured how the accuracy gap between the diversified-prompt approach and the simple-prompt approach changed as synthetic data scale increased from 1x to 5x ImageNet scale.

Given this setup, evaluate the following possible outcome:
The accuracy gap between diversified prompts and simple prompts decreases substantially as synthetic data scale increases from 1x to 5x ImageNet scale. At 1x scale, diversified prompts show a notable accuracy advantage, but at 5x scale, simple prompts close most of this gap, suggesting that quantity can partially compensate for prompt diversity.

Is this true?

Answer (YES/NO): NO